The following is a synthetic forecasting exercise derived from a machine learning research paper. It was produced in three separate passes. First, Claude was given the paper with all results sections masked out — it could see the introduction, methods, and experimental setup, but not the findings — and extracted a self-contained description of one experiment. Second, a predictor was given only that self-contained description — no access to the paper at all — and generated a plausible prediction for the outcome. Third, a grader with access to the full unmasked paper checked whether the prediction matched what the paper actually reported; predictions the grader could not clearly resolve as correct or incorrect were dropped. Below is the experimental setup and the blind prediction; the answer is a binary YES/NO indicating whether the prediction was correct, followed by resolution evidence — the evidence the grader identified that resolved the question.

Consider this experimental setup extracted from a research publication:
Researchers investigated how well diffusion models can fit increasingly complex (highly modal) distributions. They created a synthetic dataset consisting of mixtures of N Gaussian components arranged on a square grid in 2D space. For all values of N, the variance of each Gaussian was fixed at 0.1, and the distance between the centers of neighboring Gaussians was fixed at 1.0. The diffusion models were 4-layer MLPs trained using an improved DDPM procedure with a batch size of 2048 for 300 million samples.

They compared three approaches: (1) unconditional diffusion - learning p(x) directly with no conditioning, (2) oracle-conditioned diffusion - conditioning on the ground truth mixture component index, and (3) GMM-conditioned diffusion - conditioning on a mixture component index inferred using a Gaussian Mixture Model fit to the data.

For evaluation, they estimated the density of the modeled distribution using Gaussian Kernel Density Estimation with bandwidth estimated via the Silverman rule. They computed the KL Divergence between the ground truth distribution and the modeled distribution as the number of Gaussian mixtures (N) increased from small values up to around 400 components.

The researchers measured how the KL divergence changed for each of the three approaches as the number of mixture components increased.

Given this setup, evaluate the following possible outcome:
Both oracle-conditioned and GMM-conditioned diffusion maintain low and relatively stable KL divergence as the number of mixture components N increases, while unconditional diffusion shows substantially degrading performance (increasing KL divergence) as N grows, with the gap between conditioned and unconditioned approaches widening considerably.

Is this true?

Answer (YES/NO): YES